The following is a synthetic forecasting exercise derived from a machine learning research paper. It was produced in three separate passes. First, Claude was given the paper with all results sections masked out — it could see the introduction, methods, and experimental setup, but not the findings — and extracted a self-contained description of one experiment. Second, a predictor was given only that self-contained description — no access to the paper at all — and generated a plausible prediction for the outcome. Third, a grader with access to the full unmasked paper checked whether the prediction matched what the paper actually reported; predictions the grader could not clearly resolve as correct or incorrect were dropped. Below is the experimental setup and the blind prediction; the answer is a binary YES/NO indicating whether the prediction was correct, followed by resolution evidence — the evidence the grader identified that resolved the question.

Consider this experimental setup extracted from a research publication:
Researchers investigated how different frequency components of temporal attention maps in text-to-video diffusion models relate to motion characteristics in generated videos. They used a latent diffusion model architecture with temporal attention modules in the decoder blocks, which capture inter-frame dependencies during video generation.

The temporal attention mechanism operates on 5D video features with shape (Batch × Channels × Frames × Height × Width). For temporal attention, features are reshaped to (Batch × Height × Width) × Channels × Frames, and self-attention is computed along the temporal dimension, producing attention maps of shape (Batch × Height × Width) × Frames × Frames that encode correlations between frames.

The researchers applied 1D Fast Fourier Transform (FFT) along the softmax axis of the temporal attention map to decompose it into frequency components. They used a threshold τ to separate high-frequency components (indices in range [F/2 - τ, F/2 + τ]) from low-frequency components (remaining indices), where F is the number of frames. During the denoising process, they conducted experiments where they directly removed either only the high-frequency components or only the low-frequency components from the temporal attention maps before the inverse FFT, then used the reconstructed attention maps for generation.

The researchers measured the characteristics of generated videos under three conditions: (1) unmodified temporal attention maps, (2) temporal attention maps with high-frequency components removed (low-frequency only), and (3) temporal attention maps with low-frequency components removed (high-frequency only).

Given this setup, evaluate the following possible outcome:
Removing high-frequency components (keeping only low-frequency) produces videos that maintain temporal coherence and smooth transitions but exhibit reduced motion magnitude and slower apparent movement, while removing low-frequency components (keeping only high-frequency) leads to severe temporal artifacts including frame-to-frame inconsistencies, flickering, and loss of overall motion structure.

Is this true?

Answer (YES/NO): NO